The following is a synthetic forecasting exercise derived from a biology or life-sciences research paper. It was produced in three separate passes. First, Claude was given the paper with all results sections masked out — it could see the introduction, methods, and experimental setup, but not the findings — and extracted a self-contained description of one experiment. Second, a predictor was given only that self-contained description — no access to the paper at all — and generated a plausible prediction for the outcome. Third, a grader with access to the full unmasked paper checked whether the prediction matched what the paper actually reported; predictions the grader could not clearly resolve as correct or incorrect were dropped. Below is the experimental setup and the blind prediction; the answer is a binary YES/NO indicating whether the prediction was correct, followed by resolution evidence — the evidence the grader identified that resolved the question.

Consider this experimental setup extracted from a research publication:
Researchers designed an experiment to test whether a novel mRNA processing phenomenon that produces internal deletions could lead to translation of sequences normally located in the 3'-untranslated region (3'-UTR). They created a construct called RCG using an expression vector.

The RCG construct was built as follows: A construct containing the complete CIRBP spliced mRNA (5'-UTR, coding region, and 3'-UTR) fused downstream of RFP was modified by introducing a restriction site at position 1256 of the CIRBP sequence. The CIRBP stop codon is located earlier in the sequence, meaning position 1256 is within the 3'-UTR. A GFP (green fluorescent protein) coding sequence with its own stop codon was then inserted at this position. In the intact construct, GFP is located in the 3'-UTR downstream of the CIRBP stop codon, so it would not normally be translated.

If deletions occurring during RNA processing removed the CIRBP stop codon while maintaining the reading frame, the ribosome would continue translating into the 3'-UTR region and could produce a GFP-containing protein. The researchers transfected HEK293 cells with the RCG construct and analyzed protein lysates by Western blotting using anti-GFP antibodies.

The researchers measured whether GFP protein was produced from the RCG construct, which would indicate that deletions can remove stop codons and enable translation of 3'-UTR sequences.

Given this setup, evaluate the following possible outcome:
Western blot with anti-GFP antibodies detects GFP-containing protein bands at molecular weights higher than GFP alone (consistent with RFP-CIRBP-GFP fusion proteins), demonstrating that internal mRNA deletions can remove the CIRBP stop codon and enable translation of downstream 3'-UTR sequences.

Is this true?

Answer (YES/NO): YES